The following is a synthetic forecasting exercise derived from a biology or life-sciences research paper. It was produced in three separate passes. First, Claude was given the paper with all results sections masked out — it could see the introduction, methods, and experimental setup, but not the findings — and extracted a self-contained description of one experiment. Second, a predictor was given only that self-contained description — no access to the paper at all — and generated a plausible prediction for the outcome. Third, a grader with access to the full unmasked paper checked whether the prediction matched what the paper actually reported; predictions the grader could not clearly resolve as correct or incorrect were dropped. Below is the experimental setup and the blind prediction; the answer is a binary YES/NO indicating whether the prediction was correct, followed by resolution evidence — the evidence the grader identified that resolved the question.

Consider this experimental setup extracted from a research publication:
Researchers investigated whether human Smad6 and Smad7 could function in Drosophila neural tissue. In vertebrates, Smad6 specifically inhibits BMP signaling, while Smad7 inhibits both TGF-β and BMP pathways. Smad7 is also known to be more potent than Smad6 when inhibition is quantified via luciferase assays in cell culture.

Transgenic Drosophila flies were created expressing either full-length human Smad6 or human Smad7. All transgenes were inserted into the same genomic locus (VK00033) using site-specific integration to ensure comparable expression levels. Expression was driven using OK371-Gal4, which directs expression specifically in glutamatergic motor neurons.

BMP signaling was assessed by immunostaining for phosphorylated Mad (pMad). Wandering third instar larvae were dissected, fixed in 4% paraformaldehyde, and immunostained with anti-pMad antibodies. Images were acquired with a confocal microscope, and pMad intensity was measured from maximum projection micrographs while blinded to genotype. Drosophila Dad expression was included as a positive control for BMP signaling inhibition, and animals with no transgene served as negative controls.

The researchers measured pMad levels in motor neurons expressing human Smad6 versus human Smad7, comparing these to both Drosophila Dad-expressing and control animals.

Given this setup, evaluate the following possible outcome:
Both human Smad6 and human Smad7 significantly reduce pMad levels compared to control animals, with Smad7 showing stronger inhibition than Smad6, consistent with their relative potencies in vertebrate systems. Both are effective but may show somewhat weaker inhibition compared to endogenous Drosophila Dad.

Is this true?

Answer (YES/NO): YES